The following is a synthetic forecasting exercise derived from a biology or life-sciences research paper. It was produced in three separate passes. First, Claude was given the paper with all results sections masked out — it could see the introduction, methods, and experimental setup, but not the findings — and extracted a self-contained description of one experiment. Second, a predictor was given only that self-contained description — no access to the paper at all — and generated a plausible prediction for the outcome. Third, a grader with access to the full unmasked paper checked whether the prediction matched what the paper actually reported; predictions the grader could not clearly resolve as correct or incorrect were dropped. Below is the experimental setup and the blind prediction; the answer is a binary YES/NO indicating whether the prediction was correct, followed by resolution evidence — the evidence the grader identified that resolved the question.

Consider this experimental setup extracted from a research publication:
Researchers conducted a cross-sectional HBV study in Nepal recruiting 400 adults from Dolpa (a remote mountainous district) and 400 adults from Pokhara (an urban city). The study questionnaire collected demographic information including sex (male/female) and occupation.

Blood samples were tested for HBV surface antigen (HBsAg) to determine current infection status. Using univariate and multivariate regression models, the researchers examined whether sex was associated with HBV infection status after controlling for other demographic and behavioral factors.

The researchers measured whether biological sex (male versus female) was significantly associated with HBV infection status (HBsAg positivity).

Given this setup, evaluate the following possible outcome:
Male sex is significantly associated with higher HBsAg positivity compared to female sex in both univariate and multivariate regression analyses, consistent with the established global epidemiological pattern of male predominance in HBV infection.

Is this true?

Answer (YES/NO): NO